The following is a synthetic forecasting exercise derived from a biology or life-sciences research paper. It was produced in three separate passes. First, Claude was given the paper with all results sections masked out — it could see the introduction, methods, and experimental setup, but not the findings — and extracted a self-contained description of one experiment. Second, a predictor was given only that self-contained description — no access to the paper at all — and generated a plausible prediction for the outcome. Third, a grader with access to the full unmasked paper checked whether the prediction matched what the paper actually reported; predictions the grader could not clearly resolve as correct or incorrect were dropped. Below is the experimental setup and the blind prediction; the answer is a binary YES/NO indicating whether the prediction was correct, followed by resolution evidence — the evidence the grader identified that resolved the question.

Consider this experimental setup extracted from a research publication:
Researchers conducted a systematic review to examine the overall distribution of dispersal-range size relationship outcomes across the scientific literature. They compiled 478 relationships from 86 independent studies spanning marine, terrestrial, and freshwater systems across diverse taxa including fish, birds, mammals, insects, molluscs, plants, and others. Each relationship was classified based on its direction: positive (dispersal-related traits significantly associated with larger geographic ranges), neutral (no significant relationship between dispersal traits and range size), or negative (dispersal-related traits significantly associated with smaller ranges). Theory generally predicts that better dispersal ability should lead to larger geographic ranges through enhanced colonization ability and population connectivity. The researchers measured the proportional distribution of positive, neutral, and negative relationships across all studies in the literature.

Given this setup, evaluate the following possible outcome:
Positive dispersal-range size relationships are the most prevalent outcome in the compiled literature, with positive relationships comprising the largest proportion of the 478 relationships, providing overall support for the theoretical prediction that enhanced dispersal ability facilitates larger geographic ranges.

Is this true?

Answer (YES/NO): NO